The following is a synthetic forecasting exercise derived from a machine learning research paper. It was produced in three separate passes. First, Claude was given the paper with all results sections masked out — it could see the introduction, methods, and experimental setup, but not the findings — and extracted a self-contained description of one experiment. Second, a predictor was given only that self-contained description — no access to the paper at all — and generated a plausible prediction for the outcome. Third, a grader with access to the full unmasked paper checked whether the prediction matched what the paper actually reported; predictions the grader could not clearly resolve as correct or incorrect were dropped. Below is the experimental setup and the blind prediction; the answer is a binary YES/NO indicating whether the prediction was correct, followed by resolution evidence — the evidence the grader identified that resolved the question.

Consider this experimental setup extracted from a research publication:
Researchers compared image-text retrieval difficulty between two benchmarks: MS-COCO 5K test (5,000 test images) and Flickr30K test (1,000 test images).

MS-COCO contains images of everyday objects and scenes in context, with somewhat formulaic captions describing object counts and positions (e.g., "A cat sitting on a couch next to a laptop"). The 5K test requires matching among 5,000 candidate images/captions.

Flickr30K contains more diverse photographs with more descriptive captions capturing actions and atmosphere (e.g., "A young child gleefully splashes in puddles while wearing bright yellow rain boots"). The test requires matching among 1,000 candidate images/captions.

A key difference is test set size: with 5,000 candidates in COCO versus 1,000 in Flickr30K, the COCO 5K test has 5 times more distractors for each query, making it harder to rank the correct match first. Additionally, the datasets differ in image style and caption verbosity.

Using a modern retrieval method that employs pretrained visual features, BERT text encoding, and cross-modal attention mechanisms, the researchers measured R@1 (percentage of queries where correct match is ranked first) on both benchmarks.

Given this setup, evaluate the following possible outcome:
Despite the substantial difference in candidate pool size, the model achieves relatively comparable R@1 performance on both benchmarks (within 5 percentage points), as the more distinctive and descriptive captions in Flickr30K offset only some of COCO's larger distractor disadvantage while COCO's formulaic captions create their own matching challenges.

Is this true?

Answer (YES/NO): NO